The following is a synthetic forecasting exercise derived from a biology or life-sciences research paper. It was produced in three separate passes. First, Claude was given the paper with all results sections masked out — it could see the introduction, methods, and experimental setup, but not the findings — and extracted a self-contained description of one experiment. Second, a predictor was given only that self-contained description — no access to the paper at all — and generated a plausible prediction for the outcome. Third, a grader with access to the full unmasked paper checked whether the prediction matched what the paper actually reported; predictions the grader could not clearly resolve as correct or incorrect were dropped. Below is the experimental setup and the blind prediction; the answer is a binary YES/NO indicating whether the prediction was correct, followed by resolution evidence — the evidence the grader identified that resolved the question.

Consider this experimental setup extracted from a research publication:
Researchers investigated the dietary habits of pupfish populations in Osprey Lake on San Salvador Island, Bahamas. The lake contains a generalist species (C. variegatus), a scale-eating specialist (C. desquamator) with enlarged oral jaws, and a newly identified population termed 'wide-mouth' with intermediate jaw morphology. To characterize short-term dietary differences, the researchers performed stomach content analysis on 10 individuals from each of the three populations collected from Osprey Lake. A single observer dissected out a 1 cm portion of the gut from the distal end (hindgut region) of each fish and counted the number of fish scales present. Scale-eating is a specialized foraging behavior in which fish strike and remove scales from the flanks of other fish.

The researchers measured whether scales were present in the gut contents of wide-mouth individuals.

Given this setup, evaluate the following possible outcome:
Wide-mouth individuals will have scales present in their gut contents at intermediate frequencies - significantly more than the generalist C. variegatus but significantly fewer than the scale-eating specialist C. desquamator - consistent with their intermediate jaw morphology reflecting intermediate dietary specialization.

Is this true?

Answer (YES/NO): YES